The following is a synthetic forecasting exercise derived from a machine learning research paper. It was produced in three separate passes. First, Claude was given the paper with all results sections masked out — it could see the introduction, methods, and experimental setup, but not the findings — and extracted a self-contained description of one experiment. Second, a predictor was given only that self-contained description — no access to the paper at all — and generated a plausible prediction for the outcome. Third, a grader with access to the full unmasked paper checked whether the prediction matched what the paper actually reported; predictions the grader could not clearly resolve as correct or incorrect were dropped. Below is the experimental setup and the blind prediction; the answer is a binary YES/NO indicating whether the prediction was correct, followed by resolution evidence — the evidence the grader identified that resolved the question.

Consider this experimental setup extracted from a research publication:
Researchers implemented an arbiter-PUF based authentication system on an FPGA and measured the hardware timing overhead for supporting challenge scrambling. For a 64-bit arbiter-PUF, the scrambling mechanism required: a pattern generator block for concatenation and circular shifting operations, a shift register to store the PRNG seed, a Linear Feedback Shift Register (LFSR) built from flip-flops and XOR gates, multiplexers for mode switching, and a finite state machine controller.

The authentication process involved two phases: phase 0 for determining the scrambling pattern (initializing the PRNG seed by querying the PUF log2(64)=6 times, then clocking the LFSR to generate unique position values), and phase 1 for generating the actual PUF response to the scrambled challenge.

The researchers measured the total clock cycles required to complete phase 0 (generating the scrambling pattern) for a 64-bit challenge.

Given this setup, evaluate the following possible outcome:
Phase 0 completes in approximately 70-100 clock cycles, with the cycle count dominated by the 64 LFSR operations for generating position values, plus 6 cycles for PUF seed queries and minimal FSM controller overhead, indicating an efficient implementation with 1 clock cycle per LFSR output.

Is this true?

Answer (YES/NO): YES